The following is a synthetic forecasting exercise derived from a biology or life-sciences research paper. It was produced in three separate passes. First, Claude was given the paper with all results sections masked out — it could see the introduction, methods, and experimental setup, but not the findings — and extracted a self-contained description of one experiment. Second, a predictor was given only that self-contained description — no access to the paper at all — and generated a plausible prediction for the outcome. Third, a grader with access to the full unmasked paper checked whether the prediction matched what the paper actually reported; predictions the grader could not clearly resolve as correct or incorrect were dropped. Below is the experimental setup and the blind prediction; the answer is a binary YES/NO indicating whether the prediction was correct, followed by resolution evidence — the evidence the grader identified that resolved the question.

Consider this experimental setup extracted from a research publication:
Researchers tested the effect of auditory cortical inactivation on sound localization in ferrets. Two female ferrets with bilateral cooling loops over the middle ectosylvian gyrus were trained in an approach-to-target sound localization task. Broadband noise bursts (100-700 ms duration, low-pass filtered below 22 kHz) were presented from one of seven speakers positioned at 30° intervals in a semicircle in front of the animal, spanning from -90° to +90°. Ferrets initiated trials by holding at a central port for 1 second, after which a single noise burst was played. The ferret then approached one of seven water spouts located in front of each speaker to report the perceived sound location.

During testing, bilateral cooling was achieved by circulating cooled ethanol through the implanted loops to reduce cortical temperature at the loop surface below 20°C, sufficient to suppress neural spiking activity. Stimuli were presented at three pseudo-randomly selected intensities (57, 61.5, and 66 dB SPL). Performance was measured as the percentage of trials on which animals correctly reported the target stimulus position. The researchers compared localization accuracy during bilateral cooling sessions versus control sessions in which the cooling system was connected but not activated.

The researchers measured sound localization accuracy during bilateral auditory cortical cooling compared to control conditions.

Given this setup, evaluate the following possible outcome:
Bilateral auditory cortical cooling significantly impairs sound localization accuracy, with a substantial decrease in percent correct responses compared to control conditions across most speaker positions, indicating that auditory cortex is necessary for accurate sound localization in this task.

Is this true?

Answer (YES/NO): YES